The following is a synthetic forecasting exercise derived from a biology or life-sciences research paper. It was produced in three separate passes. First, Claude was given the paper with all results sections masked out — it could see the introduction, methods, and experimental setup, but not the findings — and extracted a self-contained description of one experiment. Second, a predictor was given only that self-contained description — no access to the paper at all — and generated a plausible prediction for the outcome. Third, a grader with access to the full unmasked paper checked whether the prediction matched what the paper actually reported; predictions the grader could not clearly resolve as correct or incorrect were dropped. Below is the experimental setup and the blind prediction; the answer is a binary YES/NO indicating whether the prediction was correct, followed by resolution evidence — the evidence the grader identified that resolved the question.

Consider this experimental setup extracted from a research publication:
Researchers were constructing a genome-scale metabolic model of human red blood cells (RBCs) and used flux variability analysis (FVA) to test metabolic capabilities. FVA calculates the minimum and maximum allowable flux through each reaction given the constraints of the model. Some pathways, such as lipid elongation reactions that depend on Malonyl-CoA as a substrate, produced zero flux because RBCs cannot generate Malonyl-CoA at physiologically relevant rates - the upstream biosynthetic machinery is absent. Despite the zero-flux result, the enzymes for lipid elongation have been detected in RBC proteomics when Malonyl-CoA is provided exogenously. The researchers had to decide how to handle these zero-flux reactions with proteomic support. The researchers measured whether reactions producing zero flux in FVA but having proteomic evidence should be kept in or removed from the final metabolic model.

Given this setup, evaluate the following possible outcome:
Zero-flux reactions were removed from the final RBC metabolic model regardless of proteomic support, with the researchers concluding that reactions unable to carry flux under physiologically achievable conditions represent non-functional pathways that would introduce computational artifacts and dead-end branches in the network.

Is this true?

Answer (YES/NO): NO